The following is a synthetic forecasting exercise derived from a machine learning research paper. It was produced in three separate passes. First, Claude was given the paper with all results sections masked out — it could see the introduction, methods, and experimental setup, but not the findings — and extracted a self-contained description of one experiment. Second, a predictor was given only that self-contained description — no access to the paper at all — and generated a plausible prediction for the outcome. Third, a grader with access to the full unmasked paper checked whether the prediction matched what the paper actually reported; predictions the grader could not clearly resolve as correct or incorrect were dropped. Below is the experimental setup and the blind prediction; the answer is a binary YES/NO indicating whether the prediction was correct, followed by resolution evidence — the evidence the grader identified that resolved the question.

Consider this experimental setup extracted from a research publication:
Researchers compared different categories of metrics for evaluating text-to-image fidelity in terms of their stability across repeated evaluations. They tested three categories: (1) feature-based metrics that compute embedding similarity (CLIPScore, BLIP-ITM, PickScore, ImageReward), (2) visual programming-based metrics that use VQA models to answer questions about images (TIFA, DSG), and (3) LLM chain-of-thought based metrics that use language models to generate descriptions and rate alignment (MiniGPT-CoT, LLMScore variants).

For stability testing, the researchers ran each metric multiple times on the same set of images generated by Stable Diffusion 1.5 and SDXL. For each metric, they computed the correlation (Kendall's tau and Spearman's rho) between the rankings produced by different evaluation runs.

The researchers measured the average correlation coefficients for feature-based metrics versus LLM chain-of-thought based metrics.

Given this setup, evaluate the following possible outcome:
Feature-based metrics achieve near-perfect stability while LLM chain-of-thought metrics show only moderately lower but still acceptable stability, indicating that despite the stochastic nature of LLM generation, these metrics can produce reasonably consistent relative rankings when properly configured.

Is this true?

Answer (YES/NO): NO